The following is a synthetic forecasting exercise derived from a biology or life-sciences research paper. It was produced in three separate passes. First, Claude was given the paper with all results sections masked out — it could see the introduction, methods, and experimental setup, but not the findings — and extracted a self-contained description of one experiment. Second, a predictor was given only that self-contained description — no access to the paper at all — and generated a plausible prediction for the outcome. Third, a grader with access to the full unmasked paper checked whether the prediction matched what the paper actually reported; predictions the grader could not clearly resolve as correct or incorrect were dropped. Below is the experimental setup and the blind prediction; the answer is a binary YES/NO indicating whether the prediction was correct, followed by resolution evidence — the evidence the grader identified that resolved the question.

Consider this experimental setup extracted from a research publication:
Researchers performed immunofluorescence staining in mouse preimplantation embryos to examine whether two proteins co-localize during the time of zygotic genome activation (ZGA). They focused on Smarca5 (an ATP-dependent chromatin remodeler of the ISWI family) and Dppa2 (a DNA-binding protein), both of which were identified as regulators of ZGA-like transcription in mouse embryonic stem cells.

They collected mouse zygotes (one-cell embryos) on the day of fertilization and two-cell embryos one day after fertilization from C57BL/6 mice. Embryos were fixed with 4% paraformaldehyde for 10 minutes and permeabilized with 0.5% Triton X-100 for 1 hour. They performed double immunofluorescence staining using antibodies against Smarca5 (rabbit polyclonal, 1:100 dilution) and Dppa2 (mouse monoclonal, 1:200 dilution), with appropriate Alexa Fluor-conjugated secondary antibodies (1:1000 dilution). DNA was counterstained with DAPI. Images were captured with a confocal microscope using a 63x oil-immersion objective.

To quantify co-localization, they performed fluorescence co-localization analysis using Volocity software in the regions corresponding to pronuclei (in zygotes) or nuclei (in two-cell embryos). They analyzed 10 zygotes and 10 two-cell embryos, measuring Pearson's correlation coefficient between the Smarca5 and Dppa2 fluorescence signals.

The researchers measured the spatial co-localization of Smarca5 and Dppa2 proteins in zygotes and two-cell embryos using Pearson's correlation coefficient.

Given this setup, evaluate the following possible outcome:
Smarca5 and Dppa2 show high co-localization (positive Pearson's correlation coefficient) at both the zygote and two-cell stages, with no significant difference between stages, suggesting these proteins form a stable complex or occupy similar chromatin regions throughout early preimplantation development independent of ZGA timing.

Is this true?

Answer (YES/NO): NO